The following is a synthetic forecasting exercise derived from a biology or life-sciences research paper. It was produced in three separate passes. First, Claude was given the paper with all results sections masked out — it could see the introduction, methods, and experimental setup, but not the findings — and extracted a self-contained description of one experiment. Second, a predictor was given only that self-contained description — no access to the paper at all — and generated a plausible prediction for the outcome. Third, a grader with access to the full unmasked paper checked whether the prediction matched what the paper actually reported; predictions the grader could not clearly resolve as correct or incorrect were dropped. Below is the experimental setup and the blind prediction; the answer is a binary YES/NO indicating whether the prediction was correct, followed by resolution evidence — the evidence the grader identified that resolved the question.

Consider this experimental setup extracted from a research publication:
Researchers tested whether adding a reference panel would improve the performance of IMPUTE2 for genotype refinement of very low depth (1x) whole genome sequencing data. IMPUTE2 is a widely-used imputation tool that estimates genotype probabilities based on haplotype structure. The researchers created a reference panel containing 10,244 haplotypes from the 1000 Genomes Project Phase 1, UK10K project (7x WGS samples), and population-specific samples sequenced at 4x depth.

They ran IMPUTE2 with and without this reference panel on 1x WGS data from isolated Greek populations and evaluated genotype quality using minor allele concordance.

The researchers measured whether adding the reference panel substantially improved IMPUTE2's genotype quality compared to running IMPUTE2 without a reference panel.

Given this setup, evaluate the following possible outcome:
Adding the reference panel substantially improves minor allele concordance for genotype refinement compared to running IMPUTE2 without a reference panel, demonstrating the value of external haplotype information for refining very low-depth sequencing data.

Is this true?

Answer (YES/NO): NO